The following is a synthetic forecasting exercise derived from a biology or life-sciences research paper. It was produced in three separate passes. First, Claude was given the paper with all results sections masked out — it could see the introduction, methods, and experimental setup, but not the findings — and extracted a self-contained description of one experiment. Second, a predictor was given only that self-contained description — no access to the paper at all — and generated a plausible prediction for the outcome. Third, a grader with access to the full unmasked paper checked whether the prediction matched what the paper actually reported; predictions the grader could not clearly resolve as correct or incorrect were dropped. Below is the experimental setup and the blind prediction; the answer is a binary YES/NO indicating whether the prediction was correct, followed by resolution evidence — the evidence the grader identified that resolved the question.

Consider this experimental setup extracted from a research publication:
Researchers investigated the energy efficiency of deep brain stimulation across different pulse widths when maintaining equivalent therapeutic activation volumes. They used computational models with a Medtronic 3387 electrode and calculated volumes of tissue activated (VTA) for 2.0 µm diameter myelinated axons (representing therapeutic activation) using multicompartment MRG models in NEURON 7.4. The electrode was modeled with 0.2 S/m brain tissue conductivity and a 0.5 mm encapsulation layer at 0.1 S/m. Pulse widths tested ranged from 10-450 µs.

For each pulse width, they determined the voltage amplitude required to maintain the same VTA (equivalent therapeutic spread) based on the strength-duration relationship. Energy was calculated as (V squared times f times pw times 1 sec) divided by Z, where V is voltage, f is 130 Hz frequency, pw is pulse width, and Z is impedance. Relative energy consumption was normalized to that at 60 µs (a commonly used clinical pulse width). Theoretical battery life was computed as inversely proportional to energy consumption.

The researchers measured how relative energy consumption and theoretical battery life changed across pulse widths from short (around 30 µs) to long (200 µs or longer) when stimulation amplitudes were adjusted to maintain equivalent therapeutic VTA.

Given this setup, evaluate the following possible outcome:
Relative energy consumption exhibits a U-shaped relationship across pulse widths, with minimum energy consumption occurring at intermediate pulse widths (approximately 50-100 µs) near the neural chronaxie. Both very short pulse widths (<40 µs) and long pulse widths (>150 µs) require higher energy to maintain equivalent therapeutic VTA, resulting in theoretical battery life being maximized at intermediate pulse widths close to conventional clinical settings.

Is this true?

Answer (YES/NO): NO